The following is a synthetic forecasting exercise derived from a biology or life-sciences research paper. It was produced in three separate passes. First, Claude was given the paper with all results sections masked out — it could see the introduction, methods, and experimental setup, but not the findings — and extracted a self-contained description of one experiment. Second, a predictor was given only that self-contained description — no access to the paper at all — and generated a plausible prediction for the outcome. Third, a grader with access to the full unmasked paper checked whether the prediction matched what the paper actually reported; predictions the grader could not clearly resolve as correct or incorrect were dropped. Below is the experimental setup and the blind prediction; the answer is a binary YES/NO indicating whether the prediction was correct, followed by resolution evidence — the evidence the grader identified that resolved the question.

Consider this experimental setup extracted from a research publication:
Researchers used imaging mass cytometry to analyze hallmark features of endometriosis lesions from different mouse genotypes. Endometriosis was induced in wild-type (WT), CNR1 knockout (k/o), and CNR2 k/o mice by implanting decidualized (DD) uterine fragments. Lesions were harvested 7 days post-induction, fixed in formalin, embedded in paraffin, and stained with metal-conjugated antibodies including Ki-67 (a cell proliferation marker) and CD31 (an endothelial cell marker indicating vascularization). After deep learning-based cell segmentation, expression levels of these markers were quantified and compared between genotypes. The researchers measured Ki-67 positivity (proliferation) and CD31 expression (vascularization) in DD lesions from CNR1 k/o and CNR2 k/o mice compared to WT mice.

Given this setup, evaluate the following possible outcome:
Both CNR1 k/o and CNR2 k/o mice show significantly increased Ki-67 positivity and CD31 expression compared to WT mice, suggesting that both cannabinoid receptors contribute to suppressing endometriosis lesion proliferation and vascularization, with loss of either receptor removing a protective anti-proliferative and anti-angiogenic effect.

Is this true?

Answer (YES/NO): YES